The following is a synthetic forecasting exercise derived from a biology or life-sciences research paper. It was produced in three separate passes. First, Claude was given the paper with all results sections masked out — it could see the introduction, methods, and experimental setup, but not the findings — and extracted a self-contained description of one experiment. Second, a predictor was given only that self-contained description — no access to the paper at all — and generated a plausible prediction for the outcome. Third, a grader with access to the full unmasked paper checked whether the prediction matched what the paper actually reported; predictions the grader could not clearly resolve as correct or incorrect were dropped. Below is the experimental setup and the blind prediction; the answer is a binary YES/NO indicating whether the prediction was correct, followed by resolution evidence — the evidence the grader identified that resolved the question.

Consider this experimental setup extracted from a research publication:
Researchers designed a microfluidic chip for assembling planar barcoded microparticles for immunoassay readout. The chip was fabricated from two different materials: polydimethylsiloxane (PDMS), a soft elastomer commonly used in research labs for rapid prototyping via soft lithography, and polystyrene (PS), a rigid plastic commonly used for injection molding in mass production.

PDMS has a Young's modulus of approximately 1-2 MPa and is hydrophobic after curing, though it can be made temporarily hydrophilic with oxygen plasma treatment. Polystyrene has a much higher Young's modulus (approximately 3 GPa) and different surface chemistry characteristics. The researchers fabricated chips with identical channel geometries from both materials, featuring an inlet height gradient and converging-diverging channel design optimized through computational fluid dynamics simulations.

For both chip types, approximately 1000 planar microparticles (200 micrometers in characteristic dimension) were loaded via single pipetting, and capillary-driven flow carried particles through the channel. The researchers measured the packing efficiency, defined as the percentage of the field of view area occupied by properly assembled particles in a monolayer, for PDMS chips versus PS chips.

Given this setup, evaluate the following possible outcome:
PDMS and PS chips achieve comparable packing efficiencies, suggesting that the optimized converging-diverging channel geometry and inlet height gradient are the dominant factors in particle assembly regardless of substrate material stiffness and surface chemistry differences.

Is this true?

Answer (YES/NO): YES